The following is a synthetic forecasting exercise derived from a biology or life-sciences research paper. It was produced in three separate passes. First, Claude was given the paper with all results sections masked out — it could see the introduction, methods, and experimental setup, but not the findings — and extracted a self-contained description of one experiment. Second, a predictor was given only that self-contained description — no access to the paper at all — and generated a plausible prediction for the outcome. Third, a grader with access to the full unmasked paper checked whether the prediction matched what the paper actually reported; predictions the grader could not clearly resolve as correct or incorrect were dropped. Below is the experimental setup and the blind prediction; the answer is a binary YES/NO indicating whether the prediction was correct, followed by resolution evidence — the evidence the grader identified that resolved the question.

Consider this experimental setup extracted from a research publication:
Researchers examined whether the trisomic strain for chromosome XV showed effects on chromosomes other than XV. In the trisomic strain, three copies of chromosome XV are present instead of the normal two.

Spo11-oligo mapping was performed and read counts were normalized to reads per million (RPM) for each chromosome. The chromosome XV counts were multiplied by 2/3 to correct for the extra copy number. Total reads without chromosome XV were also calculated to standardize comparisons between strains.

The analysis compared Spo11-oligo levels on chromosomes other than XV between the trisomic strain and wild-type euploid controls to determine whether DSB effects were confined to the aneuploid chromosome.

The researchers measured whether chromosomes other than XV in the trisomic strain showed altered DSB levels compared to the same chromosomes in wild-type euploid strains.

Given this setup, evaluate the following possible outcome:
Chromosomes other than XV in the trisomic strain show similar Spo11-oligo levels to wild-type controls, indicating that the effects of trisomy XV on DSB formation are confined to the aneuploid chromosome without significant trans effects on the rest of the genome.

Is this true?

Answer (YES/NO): YES